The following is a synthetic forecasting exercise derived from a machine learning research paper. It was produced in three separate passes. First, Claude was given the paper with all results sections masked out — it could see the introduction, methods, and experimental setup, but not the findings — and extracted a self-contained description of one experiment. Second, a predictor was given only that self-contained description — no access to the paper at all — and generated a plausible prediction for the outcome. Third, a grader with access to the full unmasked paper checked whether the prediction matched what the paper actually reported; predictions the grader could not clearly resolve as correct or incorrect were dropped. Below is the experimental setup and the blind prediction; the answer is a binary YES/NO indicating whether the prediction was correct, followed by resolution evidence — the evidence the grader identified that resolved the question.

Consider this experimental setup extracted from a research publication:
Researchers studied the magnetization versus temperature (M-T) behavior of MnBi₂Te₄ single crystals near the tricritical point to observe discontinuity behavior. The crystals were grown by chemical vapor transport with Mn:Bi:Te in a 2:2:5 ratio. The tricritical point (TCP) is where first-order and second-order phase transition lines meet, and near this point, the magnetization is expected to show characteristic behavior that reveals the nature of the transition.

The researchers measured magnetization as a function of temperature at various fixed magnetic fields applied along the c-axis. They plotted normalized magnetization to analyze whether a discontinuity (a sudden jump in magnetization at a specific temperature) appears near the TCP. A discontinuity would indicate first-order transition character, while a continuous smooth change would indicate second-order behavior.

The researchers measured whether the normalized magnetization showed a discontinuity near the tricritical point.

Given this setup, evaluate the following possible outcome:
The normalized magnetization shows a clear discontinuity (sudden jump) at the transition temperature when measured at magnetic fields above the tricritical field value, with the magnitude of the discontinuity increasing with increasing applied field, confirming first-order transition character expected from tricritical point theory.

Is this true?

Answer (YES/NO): NO